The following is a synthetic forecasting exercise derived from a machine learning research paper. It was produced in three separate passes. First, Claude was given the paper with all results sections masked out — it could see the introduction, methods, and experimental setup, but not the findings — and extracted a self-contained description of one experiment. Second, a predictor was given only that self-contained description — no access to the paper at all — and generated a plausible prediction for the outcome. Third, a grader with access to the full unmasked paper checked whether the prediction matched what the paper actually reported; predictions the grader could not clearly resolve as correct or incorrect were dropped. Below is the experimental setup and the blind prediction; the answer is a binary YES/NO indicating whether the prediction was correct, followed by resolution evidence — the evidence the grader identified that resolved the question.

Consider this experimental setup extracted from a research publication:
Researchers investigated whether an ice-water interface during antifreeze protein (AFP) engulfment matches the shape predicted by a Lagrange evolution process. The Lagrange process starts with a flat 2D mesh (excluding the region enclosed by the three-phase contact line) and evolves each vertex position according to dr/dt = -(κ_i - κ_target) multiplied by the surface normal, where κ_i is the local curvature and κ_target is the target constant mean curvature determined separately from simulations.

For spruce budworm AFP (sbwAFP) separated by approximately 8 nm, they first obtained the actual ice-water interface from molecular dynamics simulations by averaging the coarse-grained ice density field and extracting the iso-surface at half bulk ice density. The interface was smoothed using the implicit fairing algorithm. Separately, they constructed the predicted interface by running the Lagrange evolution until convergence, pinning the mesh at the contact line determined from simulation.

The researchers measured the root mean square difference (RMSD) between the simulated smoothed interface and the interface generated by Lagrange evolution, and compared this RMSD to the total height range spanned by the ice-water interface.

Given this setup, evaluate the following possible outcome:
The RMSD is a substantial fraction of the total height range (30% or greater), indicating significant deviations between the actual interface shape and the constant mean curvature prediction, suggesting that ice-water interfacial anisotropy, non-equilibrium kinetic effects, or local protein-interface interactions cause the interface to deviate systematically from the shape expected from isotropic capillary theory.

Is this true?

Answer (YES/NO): NO